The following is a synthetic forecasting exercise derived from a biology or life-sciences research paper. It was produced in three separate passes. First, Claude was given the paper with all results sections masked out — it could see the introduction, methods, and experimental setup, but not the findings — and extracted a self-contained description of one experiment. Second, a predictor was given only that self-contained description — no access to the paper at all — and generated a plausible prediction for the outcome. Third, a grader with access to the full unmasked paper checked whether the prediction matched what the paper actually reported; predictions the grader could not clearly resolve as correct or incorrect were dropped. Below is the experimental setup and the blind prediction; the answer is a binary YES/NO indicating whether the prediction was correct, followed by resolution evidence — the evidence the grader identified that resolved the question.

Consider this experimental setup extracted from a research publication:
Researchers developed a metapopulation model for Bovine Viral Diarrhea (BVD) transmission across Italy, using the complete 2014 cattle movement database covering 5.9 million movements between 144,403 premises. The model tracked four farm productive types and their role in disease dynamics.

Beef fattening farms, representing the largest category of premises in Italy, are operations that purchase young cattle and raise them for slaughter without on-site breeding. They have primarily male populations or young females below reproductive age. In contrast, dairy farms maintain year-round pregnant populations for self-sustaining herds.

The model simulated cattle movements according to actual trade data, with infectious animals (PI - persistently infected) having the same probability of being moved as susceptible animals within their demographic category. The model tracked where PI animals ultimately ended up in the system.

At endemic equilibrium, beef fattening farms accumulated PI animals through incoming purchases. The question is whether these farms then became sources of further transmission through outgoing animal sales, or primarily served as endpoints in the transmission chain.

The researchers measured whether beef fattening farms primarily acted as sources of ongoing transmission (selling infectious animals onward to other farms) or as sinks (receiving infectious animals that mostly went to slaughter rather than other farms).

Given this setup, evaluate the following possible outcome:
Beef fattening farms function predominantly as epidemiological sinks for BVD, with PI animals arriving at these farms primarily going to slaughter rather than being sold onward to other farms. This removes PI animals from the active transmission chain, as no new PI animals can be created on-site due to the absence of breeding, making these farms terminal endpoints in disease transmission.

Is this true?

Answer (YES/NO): YES